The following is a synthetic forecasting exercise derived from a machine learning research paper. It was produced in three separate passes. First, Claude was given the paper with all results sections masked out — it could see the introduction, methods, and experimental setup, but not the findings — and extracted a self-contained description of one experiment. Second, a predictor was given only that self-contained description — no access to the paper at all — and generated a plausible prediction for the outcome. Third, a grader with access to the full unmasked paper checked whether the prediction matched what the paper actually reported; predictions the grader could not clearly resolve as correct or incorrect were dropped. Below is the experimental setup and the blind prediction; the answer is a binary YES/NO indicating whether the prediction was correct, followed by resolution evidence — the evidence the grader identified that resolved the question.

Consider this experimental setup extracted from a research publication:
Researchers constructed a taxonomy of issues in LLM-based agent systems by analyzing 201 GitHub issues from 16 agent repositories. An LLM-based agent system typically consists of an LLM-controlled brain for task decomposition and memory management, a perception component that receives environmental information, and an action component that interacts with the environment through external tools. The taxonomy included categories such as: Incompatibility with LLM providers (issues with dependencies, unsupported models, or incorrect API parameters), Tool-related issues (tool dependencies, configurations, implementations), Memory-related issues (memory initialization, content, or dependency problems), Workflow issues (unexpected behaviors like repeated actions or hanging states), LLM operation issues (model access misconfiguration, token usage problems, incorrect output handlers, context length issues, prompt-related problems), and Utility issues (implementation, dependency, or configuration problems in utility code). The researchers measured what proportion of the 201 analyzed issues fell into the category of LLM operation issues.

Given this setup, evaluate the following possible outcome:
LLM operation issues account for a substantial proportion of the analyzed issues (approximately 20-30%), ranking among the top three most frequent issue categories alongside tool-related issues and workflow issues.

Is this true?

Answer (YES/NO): NO